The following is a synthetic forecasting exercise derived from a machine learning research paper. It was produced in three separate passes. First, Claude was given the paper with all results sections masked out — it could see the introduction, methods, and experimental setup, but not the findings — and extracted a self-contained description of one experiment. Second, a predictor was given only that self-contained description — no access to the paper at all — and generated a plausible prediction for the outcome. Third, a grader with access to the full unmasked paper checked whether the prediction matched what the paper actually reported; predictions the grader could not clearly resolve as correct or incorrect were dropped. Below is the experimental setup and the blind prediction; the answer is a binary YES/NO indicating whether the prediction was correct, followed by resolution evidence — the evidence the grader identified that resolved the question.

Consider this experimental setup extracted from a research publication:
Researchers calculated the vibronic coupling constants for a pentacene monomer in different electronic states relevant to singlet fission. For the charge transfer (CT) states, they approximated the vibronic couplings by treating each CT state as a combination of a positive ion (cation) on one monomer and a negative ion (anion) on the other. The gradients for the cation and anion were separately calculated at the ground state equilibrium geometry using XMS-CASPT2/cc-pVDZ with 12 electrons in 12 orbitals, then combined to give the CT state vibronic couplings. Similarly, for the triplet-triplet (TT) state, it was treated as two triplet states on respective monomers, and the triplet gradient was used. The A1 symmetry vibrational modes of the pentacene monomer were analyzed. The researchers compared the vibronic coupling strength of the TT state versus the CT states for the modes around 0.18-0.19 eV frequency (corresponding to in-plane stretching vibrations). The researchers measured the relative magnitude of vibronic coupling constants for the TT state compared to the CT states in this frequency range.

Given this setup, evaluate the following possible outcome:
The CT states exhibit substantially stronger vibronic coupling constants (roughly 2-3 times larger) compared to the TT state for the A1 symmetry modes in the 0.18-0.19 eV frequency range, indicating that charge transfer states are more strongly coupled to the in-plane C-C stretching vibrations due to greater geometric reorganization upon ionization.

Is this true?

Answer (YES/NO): NO